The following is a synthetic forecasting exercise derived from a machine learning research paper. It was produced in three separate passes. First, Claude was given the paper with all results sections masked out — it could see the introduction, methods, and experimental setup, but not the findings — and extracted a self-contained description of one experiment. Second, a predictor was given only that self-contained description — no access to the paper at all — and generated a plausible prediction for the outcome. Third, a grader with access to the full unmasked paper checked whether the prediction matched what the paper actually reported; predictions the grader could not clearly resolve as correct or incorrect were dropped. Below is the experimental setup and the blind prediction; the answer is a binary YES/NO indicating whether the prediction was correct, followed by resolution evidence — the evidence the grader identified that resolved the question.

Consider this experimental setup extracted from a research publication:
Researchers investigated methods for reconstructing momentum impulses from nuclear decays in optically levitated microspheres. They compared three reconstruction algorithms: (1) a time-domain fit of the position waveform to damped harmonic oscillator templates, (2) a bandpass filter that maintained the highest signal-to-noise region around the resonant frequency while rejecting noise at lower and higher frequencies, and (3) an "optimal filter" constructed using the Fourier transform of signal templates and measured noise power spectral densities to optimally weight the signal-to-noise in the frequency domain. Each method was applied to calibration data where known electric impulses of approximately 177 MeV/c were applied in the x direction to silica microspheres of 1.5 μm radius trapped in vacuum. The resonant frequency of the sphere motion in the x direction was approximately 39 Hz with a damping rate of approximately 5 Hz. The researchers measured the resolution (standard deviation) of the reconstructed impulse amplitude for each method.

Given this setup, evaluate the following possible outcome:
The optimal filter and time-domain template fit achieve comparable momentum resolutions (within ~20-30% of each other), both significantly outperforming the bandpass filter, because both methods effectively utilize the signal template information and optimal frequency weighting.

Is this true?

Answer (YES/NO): NO